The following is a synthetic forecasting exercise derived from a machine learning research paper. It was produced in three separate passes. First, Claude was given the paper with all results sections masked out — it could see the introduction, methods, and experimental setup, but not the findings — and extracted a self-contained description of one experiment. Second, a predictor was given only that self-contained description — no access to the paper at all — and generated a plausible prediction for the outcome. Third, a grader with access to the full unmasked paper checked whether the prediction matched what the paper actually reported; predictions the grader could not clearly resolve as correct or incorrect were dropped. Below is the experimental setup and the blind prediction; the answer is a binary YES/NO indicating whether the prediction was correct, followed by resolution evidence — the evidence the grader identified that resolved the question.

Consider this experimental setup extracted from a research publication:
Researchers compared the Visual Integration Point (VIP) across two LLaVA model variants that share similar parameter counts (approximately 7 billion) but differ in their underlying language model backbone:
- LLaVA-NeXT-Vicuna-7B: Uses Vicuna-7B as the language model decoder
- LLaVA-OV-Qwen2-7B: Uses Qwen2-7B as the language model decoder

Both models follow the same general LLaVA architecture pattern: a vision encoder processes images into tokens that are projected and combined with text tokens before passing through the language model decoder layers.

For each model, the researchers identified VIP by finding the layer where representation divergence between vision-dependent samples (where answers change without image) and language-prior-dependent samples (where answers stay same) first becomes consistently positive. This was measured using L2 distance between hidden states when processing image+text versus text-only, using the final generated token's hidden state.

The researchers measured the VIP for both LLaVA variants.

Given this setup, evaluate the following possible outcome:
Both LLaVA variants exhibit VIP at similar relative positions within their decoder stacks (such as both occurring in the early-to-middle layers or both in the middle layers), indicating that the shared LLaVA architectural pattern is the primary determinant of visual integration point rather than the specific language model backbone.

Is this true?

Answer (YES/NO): NO